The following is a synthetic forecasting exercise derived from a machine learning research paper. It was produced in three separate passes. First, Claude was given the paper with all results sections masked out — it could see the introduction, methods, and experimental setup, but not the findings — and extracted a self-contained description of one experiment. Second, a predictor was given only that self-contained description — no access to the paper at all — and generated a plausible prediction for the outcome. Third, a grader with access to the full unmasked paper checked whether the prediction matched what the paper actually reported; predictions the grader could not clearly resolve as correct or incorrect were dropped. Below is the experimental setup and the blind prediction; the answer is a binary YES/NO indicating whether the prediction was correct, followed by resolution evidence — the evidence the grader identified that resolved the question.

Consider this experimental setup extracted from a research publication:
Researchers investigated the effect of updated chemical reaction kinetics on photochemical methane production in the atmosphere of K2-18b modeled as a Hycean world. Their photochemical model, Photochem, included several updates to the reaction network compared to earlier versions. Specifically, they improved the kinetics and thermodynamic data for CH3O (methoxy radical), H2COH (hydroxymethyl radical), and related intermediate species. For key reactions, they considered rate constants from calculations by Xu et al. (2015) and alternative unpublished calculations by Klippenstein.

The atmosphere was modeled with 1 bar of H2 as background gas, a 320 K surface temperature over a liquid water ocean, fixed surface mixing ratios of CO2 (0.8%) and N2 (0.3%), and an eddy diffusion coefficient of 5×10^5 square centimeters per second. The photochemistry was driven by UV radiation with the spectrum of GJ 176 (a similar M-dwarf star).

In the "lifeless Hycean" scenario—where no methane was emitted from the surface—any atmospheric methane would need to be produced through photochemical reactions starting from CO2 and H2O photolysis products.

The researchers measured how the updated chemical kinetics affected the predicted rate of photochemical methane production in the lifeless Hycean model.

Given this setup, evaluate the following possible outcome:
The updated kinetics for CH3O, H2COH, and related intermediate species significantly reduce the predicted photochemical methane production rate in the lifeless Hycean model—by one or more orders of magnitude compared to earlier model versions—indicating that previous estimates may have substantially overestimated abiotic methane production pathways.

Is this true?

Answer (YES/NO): YES